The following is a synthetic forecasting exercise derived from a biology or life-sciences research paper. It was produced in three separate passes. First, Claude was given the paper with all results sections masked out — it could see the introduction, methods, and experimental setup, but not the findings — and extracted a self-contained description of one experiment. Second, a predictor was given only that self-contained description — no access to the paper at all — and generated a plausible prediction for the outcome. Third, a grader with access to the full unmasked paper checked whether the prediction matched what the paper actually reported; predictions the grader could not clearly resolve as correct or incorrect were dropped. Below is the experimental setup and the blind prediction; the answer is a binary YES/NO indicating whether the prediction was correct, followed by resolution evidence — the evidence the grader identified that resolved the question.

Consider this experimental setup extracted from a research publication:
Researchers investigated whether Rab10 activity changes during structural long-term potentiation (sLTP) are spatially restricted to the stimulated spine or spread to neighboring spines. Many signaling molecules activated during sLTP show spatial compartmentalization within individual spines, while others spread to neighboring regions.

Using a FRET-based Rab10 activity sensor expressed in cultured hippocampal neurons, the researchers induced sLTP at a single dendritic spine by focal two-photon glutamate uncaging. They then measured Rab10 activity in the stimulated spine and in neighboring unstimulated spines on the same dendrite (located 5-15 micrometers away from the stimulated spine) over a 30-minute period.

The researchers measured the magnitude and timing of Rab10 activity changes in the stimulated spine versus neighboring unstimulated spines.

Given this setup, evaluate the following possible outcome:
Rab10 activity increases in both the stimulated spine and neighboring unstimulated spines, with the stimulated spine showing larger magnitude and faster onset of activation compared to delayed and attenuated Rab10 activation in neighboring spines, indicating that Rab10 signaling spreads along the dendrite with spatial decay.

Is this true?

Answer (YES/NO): NO